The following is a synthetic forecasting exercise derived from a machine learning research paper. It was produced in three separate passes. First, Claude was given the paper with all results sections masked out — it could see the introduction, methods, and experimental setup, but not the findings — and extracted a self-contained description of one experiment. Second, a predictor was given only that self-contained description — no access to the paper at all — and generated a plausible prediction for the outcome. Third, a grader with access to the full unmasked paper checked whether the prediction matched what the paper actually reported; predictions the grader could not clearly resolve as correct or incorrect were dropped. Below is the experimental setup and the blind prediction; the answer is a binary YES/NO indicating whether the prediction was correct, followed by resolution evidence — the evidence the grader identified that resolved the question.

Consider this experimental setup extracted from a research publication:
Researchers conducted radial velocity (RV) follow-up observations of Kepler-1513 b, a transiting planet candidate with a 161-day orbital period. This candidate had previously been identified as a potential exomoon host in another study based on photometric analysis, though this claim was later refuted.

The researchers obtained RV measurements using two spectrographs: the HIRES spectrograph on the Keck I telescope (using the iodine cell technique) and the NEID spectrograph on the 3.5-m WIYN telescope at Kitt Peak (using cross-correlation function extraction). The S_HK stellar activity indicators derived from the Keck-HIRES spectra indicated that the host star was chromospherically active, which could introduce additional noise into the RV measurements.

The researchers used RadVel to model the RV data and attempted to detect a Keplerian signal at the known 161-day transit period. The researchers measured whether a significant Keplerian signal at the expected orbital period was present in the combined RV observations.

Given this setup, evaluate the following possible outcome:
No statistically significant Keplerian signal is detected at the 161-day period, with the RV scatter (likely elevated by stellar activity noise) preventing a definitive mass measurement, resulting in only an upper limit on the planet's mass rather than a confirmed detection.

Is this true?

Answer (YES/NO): YES